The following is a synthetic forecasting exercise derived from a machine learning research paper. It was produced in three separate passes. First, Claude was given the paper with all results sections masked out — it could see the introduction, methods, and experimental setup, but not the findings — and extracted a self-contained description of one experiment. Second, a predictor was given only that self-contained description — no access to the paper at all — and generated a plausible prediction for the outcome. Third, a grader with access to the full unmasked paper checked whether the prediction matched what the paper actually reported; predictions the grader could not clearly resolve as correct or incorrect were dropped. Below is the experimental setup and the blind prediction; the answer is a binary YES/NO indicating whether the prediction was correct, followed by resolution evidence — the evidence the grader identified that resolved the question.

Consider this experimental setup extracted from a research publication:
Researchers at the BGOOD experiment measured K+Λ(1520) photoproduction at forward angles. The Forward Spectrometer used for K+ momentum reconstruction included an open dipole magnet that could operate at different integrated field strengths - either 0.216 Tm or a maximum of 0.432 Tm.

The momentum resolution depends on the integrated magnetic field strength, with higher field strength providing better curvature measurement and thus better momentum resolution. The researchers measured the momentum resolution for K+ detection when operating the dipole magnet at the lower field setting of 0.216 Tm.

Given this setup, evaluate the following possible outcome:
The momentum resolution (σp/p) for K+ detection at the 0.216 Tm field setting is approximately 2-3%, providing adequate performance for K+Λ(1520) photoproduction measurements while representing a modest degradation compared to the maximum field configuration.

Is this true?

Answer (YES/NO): NO